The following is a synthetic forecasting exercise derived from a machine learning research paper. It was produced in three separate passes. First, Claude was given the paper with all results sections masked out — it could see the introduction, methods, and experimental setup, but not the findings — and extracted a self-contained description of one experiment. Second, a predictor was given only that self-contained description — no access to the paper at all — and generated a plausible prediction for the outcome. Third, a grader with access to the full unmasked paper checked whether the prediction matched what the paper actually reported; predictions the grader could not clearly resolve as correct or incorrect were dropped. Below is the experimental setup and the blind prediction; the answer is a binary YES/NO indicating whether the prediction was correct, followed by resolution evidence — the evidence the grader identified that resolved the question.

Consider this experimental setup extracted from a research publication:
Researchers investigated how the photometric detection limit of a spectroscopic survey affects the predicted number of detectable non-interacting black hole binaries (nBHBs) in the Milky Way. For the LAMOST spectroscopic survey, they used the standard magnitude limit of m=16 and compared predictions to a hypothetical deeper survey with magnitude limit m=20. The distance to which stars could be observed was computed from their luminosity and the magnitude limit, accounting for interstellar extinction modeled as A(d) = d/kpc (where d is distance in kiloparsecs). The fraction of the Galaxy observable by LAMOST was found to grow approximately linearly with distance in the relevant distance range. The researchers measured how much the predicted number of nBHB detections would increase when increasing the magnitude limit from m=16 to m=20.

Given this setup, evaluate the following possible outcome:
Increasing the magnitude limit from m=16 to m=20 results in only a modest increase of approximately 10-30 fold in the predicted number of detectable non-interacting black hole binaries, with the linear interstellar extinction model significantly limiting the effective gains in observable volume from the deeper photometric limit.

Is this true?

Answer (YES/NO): NO